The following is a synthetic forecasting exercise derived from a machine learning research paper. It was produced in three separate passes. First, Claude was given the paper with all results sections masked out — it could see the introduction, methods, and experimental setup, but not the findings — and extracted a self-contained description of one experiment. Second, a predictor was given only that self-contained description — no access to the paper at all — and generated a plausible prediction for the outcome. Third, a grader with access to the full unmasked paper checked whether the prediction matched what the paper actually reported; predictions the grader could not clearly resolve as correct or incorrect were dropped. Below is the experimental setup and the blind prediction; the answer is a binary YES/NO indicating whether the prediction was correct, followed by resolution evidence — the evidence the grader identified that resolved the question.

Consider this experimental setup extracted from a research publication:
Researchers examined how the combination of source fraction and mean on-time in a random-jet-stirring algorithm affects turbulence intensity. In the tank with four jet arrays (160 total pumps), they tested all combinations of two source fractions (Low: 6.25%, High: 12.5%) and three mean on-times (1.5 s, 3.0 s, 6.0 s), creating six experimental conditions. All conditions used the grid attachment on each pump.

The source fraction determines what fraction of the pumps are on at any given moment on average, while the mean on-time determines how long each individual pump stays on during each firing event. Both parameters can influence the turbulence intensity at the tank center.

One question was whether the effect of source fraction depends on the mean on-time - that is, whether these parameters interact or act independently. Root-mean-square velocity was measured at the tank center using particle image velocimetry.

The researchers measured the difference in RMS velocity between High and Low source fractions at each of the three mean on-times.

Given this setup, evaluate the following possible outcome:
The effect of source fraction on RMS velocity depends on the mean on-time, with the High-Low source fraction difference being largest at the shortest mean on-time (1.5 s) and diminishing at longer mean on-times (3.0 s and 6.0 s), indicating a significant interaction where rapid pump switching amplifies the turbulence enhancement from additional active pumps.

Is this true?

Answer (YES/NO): NO